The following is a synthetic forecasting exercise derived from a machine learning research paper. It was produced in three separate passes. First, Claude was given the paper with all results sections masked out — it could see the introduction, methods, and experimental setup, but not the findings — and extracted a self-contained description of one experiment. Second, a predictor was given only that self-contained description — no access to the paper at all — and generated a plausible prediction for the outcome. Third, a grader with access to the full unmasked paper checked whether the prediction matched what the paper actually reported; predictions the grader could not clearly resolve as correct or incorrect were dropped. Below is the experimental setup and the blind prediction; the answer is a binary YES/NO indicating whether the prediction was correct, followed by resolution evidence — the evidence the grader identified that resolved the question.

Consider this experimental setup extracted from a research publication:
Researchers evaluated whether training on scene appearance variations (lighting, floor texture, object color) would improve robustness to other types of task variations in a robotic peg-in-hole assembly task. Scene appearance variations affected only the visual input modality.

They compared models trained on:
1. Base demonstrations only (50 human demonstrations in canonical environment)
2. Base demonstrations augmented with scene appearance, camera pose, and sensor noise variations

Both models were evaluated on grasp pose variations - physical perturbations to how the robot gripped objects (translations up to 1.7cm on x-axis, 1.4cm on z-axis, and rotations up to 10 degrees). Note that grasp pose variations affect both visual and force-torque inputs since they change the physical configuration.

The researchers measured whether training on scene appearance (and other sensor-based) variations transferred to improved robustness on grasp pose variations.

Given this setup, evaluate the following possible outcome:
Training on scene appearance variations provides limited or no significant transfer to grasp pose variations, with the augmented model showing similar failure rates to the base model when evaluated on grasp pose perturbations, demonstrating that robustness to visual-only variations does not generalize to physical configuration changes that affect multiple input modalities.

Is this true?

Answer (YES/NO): YES